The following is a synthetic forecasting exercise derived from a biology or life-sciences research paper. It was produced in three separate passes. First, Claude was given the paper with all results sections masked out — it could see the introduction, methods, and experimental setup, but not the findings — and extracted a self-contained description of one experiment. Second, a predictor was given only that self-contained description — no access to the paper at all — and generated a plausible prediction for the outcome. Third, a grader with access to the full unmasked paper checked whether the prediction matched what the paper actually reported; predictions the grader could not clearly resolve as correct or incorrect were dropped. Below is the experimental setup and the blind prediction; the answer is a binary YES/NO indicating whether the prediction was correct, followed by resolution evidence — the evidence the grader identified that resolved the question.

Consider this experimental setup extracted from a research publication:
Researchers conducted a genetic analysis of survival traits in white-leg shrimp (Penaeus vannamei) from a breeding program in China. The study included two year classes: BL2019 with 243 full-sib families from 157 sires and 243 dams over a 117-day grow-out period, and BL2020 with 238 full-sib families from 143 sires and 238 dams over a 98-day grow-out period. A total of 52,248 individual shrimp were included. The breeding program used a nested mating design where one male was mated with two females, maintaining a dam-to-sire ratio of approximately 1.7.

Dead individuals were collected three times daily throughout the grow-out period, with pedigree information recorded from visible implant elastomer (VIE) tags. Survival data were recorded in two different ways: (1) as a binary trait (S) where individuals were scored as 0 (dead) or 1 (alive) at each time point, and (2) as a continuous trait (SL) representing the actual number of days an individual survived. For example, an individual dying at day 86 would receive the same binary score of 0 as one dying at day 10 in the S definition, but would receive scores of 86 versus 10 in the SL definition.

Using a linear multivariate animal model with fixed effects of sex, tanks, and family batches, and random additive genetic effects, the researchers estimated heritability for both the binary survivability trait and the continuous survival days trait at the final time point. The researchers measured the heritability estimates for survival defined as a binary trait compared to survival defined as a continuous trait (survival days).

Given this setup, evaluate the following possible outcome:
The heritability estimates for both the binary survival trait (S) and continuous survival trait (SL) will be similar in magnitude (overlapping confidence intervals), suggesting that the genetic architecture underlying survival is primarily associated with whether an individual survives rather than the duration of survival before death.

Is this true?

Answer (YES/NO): YES